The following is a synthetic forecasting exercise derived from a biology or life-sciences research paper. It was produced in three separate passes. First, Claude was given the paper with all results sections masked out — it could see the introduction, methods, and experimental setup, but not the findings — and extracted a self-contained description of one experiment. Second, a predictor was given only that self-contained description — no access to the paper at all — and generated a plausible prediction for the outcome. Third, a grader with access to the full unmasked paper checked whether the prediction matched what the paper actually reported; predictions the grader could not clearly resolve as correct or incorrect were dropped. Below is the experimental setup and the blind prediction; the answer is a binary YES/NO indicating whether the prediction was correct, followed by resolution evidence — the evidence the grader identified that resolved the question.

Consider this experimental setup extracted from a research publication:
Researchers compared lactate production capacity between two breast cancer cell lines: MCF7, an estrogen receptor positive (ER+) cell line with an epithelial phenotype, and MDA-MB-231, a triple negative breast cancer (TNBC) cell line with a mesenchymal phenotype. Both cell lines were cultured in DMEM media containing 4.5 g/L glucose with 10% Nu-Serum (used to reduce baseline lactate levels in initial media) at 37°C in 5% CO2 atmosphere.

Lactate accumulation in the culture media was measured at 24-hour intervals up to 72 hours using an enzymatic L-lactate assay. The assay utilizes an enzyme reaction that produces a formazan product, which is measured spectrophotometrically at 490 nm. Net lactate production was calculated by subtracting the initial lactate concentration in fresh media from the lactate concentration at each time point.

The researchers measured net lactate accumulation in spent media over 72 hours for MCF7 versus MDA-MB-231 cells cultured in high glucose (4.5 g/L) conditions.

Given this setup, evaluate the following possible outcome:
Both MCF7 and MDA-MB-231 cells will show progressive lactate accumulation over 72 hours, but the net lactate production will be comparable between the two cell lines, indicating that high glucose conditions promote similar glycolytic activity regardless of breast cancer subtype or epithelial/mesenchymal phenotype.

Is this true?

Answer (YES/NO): NO